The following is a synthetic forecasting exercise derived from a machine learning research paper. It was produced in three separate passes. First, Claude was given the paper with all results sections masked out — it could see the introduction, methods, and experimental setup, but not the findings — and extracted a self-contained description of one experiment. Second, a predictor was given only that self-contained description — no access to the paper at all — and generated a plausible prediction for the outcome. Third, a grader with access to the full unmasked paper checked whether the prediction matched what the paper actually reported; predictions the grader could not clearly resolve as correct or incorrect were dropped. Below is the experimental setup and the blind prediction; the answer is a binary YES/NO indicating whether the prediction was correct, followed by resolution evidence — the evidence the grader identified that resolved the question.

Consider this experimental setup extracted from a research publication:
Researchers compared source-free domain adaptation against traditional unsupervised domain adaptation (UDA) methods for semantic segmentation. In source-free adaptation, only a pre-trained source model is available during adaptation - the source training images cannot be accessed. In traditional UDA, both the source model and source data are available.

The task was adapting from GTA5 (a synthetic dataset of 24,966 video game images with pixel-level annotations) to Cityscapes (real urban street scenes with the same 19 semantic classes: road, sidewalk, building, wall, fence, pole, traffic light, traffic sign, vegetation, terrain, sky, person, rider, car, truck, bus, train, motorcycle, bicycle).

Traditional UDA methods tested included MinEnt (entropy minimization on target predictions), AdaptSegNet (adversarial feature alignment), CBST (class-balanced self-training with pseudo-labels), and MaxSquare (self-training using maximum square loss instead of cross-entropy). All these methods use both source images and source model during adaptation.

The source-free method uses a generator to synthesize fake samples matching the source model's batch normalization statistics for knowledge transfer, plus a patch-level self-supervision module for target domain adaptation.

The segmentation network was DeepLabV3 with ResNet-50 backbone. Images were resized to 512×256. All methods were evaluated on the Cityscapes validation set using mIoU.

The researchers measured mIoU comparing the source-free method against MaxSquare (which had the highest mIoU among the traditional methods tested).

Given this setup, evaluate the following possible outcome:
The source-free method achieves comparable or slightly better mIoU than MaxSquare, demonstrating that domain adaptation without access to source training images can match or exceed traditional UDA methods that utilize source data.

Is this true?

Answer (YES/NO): YES